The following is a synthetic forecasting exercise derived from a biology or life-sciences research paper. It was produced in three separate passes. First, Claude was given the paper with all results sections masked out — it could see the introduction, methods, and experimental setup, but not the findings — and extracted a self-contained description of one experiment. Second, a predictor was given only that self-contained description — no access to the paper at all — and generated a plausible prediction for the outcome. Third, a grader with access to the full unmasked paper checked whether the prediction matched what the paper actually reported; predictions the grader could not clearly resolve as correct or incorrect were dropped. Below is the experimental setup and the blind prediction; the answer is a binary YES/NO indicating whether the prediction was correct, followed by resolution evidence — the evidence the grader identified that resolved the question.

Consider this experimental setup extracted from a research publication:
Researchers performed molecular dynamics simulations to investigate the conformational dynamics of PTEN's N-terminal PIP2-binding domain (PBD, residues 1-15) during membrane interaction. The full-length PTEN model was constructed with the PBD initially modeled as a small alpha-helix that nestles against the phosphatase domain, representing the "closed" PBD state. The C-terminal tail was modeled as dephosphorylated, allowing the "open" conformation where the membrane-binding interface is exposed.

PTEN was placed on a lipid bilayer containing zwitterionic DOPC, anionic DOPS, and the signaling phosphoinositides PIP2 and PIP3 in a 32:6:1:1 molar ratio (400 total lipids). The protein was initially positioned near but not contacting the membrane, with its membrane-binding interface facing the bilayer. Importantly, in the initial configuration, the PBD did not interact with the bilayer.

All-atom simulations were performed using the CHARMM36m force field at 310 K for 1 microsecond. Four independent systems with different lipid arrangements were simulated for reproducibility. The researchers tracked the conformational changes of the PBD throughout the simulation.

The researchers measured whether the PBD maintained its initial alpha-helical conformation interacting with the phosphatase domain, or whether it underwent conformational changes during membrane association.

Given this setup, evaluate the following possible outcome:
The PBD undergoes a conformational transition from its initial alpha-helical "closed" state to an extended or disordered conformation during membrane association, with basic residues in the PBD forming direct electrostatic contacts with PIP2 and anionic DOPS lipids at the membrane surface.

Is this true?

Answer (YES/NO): YES